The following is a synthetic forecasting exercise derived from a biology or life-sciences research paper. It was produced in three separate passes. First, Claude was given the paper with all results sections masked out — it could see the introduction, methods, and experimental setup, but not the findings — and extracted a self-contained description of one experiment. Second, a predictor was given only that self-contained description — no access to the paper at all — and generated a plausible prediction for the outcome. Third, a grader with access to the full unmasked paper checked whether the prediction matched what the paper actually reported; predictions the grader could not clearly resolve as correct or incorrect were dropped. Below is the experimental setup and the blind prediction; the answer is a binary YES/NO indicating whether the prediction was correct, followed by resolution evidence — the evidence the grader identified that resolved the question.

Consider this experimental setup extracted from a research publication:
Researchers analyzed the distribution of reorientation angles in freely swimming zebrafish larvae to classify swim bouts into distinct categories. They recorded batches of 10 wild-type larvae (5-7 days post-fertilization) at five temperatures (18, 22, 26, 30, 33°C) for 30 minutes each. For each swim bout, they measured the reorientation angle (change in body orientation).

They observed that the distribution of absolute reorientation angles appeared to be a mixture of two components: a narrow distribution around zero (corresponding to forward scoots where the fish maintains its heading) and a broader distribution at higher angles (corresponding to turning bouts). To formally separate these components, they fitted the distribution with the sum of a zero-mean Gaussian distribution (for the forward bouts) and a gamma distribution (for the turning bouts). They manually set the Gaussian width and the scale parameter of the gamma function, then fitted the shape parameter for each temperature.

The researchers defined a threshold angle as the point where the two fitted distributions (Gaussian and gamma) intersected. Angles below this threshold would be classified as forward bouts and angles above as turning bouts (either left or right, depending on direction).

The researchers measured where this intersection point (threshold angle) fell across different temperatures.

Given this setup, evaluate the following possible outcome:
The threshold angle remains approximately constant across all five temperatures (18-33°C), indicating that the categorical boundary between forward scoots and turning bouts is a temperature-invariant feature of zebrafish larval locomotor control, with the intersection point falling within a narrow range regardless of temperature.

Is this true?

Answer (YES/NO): YES